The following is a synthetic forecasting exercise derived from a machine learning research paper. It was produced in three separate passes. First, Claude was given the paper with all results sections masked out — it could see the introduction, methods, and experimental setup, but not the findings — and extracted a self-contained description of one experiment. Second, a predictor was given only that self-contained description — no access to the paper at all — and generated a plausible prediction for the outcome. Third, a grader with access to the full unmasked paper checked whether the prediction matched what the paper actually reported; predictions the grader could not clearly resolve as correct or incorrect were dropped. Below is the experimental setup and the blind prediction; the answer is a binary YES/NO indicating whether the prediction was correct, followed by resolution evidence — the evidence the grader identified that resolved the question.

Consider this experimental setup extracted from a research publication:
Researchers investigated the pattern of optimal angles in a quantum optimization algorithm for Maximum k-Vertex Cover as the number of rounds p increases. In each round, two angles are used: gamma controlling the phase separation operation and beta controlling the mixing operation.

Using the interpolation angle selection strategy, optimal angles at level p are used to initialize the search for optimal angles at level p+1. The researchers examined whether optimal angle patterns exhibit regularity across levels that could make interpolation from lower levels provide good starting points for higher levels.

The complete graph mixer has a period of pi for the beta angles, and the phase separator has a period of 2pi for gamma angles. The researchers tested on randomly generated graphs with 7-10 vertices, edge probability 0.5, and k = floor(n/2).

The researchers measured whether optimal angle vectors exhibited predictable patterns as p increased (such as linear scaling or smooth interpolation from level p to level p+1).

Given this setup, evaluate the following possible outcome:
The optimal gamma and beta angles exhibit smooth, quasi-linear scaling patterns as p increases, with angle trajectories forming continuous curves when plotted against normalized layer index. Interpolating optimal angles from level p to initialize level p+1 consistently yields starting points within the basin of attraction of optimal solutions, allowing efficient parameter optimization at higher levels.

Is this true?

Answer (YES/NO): YES